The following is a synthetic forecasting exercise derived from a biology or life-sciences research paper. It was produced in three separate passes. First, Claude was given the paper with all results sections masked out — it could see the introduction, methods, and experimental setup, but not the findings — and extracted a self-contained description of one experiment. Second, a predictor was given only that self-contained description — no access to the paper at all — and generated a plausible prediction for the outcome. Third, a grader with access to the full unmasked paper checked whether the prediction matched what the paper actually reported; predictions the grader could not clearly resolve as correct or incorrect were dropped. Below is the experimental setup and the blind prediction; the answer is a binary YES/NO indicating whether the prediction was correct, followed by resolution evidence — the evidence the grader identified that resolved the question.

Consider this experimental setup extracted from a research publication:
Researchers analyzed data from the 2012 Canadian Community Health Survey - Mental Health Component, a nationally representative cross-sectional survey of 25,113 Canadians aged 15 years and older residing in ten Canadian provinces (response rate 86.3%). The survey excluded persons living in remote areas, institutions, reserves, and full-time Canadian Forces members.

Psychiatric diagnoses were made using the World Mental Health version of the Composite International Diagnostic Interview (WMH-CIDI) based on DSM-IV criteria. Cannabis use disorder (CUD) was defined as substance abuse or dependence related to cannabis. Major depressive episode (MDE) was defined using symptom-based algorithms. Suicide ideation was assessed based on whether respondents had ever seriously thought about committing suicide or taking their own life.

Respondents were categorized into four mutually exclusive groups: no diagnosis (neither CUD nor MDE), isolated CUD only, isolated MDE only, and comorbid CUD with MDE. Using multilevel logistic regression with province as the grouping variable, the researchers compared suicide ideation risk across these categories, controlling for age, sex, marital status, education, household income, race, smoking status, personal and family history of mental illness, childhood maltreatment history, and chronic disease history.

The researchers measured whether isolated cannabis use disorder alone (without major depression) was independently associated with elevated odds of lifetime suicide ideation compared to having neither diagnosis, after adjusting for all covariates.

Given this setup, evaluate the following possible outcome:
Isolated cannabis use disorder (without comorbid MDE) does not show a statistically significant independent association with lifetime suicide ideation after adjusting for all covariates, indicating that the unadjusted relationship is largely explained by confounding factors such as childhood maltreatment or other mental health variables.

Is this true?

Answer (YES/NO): YES